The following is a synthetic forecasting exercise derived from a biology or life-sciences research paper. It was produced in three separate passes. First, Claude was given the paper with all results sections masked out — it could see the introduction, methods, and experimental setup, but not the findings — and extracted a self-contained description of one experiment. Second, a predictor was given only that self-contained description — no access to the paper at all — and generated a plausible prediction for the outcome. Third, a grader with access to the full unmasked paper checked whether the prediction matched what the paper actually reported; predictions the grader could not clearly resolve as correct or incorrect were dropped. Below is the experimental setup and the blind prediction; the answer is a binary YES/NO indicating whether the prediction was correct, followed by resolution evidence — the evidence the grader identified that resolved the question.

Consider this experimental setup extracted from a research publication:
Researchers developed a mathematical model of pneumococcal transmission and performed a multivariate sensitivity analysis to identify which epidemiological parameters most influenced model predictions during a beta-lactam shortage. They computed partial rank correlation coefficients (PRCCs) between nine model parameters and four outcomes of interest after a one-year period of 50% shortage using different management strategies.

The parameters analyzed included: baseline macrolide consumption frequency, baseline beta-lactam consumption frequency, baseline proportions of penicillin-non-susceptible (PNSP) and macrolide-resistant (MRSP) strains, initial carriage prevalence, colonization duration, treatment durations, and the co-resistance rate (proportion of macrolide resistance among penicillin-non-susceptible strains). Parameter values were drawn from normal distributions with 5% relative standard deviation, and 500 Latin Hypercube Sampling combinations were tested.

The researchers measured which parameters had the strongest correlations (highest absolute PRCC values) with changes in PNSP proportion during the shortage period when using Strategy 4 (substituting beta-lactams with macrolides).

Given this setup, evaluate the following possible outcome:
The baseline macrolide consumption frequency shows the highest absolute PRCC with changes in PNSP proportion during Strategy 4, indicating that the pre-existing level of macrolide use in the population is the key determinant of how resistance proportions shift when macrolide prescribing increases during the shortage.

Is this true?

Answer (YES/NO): NO